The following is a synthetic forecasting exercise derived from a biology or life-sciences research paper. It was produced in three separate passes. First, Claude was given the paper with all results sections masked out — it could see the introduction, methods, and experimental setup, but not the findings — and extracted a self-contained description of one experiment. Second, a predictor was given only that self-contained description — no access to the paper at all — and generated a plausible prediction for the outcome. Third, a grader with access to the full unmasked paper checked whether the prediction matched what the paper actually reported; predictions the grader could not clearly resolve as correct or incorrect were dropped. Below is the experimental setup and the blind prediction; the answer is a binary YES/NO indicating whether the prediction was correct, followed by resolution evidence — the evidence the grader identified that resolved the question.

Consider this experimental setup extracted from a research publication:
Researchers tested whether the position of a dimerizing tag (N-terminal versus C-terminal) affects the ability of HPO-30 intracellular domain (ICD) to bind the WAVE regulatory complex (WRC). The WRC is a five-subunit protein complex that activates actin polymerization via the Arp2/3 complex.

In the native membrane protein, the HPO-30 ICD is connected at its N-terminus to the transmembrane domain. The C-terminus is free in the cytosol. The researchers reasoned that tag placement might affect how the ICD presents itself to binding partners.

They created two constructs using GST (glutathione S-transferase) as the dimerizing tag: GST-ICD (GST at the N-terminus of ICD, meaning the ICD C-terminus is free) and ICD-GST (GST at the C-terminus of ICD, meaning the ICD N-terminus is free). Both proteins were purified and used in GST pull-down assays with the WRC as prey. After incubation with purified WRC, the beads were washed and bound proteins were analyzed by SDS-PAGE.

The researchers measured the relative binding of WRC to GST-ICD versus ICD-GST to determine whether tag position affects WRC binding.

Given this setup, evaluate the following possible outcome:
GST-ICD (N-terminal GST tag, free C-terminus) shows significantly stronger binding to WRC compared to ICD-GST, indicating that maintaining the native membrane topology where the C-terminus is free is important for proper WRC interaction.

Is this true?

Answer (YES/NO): NO